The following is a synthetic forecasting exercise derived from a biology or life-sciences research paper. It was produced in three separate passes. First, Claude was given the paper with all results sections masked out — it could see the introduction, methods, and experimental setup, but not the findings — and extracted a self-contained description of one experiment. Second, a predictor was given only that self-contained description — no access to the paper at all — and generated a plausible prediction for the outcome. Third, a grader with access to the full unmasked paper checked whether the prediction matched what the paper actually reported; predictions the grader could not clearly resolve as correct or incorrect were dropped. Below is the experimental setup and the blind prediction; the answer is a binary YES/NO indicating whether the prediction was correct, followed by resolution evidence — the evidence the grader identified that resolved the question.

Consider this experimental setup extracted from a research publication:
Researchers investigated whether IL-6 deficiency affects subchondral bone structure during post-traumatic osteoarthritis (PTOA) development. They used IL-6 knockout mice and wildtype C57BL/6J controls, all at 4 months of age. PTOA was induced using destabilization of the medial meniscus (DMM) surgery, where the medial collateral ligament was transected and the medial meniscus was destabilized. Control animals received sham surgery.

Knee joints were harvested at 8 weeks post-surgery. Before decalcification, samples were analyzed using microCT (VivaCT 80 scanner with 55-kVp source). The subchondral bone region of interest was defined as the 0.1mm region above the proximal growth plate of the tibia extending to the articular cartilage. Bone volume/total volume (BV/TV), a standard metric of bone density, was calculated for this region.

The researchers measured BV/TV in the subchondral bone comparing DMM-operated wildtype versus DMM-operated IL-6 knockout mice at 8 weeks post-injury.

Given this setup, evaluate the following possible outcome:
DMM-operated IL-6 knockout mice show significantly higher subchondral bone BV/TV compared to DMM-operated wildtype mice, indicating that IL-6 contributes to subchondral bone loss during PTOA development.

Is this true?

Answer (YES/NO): NO